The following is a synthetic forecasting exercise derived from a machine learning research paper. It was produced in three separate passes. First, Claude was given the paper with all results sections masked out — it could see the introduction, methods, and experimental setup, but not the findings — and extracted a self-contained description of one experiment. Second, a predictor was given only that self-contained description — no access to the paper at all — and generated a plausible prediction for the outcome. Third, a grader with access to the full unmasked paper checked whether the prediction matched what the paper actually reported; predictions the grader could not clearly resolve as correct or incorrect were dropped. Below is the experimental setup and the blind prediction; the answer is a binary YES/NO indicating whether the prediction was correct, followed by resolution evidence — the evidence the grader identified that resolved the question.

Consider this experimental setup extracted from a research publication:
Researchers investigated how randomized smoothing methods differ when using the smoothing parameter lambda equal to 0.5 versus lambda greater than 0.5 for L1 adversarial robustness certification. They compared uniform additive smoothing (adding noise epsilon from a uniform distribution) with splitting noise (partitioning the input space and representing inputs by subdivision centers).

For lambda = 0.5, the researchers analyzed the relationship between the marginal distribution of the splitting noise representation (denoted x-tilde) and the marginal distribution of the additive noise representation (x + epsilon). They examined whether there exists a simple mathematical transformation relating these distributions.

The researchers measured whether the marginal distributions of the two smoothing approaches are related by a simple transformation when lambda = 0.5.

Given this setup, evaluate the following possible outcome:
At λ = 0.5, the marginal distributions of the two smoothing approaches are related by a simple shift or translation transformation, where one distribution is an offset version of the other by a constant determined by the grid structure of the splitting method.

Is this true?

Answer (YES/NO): NO